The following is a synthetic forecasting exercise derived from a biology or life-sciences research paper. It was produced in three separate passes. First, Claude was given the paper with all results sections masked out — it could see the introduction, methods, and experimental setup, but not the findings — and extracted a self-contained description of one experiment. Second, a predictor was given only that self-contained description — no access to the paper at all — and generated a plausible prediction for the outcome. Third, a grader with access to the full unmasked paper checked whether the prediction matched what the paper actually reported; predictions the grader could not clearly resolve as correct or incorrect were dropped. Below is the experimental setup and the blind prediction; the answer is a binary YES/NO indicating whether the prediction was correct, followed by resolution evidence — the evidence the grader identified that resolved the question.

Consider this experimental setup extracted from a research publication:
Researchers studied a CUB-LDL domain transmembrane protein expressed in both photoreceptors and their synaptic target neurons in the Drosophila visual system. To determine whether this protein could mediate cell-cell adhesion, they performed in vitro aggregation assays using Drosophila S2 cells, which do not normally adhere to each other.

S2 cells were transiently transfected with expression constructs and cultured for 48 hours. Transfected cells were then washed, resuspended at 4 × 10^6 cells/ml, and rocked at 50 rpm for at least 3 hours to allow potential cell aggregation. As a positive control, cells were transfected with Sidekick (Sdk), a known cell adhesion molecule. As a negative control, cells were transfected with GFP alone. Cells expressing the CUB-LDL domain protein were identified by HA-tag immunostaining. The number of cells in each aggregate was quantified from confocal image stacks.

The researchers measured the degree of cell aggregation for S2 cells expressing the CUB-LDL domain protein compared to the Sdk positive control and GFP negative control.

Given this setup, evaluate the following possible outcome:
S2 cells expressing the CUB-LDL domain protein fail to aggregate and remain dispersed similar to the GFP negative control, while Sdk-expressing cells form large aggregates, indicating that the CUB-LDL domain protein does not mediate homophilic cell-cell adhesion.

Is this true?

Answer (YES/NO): YES